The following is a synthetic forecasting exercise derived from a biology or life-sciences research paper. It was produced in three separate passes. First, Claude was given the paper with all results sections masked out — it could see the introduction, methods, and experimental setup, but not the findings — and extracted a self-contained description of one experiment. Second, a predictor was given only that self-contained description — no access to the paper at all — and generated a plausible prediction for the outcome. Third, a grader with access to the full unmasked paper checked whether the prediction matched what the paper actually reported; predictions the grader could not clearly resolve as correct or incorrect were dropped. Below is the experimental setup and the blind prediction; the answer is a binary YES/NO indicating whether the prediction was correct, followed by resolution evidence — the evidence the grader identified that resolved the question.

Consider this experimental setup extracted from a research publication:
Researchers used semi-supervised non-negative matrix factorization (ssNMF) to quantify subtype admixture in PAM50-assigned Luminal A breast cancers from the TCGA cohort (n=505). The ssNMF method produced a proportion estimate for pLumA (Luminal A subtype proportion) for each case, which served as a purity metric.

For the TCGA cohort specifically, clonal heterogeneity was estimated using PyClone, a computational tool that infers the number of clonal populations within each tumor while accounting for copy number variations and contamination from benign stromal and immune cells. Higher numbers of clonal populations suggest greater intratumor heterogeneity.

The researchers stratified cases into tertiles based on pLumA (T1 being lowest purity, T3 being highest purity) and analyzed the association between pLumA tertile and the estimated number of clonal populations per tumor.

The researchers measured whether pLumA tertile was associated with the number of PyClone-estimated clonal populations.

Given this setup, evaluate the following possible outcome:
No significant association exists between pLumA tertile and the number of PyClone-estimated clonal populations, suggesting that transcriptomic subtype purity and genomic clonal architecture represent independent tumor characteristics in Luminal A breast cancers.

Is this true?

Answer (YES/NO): YES